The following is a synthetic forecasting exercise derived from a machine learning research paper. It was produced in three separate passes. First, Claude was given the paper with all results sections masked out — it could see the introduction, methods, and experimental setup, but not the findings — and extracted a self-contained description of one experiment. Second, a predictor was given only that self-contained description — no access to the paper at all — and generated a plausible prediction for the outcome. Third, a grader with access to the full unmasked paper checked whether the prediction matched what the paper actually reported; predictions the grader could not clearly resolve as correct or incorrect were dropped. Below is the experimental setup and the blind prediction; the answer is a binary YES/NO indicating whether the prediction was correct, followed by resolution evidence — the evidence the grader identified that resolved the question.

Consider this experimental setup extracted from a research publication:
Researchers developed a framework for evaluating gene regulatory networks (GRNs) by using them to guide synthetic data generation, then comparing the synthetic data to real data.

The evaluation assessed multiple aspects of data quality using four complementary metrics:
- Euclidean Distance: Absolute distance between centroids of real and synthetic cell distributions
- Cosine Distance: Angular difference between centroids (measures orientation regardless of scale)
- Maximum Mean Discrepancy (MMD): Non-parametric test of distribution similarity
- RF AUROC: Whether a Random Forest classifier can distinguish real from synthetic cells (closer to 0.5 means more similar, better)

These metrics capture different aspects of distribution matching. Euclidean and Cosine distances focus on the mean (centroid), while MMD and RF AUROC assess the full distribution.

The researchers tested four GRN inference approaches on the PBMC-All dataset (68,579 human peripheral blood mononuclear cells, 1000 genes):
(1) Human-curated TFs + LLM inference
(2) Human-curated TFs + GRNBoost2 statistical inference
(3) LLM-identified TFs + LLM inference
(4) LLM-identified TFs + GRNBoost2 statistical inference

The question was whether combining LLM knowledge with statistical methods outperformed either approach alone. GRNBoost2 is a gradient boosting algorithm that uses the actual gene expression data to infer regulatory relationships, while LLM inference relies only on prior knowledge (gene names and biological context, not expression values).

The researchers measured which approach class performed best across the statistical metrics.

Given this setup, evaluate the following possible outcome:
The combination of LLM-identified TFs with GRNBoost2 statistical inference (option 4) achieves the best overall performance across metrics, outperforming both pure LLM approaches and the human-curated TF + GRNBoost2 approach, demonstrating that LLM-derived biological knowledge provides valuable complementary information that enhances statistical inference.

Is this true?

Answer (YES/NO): YES